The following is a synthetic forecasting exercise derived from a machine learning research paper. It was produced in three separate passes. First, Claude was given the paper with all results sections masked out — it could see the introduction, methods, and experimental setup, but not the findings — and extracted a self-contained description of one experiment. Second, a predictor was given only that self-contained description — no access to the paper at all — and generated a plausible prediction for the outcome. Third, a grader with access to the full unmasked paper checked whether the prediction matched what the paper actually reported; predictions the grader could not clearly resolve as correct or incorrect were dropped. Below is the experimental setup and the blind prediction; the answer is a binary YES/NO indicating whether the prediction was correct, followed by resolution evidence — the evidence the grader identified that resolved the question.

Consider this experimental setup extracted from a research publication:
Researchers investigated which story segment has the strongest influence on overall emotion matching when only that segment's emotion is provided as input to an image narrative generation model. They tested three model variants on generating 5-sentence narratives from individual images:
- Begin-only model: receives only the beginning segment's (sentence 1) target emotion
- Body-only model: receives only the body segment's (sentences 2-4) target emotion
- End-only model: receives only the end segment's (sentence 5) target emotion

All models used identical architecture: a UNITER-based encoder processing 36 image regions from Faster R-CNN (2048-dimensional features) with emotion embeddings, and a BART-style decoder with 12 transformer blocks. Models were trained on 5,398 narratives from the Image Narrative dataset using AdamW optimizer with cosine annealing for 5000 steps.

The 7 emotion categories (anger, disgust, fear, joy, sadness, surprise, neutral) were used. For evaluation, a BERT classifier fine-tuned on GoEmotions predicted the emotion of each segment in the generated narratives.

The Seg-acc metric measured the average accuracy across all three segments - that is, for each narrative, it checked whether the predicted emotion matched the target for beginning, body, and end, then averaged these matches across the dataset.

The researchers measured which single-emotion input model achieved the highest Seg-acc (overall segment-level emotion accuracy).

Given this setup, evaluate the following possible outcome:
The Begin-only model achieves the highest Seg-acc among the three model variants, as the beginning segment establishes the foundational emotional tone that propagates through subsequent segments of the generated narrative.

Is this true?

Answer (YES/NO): NO